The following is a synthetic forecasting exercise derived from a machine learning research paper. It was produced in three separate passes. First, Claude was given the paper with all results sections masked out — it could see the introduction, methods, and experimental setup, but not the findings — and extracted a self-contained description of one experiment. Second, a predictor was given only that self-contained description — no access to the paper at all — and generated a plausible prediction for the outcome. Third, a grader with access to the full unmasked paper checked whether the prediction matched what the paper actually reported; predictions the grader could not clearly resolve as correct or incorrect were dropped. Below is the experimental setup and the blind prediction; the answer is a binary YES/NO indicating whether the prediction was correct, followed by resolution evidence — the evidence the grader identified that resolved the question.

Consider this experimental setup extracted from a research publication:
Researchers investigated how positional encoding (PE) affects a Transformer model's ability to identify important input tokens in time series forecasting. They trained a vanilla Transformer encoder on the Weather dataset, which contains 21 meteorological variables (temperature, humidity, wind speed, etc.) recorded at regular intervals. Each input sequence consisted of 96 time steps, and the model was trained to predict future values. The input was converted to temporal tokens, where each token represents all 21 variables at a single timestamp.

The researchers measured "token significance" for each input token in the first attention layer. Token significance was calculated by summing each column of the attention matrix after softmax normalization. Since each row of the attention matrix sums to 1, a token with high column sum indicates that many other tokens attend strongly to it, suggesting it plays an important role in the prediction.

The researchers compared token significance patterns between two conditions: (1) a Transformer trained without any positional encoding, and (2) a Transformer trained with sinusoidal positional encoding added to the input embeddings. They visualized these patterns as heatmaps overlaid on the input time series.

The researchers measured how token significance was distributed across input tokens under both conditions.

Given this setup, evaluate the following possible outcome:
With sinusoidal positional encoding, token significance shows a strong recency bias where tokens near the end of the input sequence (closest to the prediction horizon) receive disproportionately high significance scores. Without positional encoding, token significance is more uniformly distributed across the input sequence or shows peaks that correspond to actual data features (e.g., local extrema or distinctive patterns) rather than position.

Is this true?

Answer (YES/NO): NO